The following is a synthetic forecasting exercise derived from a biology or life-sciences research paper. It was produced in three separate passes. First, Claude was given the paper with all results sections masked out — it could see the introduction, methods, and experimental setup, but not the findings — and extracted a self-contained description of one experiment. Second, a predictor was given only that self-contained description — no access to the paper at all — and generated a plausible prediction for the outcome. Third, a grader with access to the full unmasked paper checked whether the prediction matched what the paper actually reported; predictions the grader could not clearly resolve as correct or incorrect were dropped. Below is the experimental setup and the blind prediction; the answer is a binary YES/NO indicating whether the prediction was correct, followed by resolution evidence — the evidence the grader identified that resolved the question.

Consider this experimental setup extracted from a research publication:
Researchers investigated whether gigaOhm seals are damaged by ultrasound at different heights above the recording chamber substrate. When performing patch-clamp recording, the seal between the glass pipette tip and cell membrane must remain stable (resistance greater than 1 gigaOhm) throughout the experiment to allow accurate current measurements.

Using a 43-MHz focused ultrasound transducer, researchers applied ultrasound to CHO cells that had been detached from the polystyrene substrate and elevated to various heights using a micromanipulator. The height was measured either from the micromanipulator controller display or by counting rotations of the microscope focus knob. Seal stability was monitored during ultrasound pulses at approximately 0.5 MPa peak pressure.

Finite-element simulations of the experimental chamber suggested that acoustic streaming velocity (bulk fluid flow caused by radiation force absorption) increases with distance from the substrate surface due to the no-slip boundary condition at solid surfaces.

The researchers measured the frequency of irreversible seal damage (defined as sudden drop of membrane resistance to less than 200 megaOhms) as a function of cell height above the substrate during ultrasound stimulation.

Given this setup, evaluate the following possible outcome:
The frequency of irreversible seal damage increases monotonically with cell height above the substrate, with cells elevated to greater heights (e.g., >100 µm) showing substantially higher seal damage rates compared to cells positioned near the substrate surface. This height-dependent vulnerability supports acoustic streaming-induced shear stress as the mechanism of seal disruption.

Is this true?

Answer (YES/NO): YES